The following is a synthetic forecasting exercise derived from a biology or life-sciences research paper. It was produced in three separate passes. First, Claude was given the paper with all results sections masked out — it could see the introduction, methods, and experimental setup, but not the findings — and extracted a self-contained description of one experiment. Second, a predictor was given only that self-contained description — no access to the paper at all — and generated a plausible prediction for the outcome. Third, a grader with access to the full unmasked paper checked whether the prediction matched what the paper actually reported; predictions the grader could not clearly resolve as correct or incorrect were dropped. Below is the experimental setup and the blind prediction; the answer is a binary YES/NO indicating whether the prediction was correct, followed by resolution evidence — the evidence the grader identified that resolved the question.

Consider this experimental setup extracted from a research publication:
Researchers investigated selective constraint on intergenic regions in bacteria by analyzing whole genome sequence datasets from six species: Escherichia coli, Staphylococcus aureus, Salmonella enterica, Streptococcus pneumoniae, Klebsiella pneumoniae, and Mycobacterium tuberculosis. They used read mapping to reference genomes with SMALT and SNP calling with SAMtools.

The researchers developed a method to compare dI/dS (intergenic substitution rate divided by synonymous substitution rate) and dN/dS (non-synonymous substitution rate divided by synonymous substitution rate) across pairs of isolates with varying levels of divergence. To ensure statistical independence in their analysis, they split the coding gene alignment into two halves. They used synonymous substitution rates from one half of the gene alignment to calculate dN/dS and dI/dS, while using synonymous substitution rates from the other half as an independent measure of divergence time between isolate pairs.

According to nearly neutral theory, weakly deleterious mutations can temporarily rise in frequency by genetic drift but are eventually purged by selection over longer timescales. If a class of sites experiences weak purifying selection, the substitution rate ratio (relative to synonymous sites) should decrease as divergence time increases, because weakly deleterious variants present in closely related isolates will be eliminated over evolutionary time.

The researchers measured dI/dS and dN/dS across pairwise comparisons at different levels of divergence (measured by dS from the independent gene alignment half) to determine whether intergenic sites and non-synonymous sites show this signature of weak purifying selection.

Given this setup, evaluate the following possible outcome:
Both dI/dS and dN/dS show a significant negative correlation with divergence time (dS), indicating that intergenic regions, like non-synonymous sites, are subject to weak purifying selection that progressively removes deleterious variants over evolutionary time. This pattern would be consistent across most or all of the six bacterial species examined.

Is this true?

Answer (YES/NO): YES